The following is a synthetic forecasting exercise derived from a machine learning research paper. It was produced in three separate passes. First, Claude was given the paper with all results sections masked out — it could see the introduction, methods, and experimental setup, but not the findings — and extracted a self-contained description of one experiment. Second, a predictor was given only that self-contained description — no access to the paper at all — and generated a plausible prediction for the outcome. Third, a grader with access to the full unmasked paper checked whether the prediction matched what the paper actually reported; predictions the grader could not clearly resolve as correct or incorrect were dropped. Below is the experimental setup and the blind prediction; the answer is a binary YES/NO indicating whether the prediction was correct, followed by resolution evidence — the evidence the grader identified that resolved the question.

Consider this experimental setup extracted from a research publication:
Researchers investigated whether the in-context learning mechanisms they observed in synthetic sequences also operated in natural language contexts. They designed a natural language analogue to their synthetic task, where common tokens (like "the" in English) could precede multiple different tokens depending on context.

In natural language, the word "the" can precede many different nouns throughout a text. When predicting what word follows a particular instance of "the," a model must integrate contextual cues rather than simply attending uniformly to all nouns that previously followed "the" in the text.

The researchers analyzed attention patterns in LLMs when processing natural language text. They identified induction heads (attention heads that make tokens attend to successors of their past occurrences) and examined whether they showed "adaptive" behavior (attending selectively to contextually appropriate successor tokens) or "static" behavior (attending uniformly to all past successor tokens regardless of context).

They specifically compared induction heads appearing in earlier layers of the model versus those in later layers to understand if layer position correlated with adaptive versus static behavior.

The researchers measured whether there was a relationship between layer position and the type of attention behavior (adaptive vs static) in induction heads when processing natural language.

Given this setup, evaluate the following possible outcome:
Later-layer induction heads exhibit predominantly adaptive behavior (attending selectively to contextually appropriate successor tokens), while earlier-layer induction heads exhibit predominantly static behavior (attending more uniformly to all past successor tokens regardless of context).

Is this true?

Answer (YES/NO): YES